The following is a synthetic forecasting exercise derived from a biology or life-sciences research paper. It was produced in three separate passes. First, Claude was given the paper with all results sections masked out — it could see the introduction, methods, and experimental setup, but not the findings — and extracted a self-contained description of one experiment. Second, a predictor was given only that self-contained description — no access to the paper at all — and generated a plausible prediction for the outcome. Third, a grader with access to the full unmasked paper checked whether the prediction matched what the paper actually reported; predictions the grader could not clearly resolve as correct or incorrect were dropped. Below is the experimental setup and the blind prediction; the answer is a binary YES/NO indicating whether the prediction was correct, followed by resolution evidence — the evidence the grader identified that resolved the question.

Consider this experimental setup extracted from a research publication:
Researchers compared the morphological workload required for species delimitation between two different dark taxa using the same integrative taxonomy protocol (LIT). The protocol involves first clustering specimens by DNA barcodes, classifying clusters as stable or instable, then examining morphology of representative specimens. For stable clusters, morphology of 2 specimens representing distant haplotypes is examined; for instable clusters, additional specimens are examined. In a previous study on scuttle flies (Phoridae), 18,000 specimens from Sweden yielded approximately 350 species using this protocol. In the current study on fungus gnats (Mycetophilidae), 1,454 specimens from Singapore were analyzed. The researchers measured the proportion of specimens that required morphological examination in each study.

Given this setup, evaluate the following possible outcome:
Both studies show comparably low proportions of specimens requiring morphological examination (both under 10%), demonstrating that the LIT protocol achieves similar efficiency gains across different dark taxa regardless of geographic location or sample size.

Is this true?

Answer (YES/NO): NO